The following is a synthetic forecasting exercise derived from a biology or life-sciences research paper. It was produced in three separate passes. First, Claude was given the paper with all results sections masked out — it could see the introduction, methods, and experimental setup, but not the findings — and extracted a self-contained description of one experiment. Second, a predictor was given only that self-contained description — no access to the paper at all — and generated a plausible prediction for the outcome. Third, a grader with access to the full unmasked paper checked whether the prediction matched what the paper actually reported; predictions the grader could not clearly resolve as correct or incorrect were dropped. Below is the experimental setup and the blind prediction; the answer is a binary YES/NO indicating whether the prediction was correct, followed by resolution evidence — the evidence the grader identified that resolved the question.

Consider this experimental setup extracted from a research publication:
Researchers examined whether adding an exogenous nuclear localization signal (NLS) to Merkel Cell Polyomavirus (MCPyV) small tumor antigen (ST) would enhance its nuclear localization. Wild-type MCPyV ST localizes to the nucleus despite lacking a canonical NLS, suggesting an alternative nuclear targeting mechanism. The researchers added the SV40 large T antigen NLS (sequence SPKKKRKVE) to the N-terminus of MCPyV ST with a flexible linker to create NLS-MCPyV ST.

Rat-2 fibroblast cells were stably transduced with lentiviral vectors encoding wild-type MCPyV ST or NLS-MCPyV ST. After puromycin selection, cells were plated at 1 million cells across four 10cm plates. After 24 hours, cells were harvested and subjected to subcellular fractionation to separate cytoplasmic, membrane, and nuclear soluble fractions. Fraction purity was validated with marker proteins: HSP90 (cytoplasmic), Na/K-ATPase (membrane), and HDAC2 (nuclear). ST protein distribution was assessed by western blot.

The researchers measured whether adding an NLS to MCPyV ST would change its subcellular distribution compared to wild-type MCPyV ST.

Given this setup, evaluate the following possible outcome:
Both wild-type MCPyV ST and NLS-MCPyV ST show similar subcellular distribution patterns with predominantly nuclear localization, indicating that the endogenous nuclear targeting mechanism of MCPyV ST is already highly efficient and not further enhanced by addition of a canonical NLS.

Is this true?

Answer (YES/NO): YES